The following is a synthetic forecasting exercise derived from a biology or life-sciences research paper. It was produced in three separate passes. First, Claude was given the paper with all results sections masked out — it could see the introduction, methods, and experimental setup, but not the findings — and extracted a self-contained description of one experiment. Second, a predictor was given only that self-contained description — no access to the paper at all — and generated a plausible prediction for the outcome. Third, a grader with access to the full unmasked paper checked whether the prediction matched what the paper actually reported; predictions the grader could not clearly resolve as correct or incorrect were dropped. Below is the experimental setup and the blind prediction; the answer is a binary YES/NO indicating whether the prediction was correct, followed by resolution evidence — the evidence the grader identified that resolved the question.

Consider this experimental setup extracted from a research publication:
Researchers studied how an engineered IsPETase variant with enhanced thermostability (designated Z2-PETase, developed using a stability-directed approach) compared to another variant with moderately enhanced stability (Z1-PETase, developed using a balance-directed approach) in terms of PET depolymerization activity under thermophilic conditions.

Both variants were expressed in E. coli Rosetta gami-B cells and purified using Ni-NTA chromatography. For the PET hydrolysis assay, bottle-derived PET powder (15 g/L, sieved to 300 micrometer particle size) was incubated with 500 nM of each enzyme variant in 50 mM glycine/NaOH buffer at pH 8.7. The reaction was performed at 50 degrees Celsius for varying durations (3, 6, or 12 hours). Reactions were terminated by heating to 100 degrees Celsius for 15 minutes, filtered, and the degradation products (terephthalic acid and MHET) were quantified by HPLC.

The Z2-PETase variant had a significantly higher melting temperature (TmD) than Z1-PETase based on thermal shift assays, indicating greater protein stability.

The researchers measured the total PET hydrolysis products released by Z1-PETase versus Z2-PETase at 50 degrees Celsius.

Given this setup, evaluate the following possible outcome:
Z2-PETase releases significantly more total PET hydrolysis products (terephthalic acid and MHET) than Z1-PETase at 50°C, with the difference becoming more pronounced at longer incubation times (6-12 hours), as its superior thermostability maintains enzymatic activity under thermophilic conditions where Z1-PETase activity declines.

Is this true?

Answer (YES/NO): NO